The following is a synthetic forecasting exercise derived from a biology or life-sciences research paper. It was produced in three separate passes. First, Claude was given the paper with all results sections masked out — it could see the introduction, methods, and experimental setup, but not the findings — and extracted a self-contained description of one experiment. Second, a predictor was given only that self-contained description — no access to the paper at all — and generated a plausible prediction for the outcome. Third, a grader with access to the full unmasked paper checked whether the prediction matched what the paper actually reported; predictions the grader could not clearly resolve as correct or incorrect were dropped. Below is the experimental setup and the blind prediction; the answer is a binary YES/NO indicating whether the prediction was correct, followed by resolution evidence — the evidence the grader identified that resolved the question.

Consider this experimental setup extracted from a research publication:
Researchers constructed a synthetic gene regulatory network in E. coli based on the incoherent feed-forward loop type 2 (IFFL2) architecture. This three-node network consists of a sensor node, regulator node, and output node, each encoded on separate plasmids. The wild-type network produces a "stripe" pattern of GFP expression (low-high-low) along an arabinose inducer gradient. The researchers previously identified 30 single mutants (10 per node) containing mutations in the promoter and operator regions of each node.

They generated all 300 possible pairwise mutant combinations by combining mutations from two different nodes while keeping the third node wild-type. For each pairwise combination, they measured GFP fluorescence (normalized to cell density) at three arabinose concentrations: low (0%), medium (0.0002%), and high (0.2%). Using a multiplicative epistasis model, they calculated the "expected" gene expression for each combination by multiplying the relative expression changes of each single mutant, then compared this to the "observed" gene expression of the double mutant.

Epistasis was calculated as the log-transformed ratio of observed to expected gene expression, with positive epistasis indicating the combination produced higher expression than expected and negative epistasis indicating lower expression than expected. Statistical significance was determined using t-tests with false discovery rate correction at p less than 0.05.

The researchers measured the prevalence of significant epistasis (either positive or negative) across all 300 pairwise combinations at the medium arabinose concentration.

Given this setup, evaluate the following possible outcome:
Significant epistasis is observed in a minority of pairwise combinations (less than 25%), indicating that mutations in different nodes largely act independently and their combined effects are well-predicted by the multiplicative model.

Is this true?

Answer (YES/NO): NO